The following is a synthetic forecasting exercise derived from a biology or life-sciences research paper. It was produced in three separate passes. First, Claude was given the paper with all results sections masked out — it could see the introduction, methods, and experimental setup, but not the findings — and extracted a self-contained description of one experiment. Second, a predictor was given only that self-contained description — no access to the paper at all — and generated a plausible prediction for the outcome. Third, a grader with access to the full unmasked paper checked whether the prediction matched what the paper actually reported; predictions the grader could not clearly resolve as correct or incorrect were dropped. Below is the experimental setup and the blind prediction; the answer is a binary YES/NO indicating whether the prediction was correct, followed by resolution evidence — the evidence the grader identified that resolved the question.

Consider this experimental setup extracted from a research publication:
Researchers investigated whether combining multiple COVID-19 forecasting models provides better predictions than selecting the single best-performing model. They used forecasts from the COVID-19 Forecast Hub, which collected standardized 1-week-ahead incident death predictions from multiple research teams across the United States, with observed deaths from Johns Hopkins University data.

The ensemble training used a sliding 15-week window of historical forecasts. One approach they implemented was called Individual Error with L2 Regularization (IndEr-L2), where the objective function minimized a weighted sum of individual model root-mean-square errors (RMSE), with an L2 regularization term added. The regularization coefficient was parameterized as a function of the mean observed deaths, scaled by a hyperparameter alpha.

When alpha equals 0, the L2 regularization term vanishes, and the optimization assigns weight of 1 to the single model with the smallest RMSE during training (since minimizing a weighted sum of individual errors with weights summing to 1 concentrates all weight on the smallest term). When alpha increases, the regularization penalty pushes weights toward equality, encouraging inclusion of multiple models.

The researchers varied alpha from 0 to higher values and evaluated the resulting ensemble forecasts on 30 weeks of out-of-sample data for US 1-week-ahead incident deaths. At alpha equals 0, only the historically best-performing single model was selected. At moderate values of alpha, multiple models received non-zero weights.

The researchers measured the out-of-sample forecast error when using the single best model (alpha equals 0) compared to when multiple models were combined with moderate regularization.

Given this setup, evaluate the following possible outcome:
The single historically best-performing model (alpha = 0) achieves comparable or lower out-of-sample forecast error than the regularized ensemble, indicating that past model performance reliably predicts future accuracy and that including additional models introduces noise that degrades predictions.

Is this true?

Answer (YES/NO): NO